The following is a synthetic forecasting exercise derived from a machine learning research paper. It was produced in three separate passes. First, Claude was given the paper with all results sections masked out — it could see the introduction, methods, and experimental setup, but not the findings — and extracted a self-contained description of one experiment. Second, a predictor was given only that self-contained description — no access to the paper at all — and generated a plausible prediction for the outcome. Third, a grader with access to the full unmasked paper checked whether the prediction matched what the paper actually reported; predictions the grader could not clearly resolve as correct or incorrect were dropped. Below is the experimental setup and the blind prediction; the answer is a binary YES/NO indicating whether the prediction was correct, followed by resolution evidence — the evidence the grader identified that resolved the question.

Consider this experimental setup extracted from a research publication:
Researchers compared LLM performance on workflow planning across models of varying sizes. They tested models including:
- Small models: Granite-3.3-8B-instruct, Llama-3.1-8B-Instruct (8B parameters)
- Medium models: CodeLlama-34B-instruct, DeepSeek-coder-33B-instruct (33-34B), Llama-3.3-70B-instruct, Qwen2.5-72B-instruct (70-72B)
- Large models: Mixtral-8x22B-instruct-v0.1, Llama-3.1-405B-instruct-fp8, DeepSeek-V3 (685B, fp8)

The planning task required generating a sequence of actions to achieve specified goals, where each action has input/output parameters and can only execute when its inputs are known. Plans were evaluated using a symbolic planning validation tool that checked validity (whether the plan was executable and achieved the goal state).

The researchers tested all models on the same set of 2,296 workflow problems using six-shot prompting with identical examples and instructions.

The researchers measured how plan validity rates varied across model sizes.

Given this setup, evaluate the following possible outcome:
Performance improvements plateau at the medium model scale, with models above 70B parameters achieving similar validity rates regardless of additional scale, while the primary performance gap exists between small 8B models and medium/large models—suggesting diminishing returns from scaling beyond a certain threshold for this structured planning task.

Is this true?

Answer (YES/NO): NO